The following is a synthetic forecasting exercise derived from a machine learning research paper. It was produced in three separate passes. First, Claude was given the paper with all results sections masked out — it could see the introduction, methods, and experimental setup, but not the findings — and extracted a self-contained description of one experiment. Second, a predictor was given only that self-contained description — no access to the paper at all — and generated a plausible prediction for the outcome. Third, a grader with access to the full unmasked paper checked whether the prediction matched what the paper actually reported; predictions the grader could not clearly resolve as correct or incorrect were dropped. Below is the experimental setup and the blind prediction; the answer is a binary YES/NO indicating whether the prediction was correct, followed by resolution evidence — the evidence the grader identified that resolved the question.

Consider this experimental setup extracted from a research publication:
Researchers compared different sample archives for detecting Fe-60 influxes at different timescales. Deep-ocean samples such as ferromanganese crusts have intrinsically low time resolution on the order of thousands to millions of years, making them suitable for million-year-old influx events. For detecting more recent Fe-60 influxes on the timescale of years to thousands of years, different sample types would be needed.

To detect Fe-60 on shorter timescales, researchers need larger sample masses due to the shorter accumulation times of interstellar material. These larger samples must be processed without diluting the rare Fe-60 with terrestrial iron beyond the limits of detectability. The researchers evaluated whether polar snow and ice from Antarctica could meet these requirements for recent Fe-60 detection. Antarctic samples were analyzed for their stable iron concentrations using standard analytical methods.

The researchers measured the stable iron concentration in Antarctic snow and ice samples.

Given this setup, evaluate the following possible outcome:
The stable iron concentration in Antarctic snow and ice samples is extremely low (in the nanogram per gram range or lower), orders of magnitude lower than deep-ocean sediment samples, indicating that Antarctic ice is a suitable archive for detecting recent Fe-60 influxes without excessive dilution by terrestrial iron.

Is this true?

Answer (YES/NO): YES